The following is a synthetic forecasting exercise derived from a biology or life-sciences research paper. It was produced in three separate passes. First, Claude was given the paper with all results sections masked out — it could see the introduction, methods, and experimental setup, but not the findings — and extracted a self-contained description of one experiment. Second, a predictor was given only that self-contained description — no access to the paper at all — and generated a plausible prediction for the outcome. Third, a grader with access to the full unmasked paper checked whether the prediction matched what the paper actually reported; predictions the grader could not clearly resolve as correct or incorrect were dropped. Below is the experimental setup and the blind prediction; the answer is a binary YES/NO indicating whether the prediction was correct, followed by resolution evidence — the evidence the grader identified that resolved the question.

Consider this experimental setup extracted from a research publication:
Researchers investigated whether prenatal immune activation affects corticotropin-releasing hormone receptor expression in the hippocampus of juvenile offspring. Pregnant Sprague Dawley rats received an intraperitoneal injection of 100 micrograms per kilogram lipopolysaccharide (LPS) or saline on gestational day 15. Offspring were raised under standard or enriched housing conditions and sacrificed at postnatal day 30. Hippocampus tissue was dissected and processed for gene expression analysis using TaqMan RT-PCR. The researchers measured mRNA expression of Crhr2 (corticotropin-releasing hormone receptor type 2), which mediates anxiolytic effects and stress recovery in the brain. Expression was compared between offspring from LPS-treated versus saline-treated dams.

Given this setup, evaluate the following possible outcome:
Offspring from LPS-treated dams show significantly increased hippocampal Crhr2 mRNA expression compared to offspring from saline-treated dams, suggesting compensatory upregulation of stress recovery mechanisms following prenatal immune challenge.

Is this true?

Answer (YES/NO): NO